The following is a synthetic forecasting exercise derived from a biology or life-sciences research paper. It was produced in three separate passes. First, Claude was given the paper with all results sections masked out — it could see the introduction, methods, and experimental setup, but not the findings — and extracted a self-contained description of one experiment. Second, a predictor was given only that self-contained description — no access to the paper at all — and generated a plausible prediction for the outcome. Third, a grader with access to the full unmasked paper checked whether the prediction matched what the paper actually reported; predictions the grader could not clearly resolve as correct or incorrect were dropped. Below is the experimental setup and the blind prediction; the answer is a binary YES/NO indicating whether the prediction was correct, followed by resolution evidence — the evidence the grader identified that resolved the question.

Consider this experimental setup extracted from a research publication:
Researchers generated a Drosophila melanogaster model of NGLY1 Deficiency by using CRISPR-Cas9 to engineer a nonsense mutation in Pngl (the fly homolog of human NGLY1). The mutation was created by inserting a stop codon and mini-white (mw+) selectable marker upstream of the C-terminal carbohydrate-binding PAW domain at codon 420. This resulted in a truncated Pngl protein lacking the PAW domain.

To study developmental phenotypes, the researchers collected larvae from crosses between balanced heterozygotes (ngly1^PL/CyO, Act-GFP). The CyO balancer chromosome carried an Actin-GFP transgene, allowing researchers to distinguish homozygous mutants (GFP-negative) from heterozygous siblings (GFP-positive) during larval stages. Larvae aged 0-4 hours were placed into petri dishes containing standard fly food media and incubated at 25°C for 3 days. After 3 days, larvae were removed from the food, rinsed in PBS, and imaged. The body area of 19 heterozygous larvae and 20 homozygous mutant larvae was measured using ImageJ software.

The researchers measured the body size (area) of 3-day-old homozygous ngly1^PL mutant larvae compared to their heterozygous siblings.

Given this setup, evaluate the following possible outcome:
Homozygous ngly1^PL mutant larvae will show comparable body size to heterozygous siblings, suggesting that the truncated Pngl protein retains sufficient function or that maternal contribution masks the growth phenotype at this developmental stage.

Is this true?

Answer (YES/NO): NO